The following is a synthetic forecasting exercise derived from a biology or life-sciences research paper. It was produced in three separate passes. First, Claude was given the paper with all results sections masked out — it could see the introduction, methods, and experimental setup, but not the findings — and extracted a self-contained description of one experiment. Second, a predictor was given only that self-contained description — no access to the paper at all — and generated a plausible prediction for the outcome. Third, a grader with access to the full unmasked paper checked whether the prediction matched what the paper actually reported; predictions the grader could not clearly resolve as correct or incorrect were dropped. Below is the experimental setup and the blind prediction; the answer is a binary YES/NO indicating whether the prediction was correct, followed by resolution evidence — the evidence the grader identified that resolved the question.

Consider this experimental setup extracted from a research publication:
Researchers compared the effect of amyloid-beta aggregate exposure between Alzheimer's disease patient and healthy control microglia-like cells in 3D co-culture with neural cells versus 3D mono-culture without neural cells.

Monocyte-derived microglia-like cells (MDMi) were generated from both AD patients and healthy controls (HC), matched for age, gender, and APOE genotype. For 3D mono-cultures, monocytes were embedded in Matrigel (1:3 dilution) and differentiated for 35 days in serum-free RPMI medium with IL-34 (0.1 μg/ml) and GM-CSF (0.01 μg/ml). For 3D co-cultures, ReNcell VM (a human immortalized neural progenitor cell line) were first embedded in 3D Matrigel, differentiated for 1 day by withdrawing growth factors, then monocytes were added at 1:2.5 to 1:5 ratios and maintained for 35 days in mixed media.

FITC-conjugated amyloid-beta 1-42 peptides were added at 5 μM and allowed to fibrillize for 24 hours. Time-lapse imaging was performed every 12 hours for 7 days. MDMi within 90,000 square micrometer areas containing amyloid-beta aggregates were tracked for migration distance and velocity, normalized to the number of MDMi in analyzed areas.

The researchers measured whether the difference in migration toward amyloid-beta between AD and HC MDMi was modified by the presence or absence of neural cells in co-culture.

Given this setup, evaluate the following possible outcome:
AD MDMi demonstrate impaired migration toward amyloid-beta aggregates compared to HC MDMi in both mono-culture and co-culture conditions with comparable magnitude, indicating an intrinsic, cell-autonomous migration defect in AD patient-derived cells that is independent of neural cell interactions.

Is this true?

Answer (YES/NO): NO